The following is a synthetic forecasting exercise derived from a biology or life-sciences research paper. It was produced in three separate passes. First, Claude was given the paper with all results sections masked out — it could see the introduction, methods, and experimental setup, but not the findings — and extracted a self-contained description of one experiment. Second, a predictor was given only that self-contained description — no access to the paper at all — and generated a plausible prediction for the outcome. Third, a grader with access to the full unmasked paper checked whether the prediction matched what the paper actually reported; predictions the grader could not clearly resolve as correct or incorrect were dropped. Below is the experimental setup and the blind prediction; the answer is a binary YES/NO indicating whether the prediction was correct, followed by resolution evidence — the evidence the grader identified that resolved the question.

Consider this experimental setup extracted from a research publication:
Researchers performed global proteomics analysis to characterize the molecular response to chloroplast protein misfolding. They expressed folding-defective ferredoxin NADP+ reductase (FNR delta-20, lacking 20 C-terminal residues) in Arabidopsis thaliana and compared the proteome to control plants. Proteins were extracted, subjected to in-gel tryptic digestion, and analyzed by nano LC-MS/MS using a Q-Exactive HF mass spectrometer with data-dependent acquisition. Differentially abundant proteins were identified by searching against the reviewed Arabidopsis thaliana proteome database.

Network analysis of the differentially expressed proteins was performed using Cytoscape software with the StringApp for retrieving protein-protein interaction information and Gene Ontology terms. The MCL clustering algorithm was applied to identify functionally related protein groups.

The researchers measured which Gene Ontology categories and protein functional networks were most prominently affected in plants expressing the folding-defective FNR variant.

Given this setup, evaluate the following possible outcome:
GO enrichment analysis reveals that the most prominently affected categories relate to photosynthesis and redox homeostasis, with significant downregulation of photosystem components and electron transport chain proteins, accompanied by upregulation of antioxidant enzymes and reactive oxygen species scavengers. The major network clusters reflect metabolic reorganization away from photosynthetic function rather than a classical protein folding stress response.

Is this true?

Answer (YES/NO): NO